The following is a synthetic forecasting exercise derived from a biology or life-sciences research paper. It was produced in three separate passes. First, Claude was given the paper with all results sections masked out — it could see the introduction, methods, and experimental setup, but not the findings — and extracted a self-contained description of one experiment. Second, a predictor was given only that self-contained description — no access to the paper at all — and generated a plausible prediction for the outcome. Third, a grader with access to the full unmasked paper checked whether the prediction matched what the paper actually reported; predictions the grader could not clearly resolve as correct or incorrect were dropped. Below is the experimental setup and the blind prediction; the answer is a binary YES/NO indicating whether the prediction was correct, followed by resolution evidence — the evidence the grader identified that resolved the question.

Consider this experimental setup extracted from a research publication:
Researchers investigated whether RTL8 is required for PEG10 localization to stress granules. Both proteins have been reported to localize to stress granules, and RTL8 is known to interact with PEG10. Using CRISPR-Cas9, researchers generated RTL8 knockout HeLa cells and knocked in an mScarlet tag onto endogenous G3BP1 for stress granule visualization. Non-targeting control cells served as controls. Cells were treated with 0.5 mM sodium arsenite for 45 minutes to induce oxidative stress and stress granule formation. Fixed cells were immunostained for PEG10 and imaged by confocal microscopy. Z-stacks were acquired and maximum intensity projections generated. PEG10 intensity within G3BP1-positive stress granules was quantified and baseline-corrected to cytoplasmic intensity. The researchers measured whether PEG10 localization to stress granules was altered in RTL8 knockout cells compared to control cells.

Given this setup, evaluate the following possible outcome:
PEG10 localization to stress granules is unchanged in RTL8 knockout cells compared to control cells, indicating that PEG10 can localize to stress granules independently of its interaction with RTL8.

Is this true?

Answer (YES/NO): NO